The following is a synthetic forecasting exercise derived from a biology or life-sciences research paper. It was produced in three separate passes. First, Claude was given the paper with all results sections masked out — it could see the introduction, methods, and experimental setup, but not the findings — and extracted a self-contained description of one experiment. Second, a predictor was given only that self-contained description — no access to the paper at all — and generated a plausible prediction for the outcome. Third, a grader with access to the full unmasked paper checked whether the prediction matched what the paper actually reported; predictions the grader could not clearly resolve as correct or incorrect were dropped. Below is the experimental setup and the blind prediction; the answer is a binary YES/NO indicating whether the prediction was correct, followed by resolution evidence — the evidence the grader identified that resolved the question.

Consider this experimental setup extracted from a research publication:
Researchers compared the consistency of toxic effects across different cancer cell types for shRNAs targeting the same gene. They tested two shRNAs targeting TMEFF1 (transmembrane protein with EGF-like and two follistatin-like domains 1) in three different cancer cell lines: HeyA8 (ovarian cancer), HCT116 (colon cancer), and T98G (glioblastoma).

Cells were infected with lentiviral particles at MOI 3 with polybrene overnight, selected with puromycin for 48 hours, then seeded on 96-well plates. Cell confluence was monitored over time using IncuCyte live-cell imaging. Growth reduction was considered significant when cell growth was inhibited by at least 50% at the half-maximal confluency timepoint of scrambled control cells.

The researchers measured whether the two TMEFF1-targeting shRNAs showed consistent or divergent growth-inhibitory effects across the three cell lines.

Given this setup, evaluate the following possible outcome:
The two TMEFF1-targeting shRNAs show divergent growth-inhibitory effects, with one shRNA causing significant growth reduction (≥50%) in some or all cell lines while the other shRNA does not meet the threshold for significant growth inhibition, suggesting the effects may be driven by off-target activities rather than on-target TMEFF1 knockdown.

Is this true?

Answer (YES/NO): NO